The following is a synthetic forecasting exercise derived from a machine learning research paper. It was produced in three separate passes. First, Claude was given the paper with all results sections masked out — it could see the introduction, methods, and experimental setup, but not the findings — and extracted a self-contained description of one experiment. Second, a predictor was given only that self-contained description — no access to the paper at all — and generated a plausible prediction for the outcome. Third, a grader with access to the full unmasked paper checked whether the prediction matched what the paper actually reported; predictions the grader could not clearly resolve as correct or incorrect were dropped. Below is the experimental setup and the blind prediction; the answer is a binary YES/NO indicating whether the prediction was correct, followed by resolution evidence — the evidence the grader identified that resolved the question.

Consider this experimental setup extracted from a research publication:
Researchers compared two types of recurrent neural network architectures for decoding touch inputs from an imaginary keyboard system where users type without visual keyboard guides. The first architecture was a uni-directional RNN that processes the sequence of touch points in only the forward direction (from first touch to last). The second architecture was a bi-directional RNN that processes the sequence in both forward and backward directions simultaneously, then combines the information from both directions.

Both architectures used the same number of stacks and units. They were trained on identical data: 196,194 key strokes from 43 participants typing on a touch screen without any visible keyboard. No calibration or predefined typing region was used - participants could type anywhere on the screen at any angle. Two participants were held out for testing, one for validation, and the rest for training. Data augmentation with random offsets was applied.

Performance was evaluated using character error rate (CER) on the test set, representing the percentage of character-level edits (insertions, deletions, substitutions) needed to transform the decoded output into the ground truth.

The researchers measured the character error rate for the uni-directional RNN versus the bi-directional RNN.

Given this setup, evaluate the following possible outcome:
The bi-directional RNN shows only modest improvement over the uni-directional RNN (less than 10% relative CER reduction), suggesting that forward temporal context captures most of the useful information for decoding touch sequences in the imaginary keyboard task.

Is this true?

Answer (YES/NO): NO